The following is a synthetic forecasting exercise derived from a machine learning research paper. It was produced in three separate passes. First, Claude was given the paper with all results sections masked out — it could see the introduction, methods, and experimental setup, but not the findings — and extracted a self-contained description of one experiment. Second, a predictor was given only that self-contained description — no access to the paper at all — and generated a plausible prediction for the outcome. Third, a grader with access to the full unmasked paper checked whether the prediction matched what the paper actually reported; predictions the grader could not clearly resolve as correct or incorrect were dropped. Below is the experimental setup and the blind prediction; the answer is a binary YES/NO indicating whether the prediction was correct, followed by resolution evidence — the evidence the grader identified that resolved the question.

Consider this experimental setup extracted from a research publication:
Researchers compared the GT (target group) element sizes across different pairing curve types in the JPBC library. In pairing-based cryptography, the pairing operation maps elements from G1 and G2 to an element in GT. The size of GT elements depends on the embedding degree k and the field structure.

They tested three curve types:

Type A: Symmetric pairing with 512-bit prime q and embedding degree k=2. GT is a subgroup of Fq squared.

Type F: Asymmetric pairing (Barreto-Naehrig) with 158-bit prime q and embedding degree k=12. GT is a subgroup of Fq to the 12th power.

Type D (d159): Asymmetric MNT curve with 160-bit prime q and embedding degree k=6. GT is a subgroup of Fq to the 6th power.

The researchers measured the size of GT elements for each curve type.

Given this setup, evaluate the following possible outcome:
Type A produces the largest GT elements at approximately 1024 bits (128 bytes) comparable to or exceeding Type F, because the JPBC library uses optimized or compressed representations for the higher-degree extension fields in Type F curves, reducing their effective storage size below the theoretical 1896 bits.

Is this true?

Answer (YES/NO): NO